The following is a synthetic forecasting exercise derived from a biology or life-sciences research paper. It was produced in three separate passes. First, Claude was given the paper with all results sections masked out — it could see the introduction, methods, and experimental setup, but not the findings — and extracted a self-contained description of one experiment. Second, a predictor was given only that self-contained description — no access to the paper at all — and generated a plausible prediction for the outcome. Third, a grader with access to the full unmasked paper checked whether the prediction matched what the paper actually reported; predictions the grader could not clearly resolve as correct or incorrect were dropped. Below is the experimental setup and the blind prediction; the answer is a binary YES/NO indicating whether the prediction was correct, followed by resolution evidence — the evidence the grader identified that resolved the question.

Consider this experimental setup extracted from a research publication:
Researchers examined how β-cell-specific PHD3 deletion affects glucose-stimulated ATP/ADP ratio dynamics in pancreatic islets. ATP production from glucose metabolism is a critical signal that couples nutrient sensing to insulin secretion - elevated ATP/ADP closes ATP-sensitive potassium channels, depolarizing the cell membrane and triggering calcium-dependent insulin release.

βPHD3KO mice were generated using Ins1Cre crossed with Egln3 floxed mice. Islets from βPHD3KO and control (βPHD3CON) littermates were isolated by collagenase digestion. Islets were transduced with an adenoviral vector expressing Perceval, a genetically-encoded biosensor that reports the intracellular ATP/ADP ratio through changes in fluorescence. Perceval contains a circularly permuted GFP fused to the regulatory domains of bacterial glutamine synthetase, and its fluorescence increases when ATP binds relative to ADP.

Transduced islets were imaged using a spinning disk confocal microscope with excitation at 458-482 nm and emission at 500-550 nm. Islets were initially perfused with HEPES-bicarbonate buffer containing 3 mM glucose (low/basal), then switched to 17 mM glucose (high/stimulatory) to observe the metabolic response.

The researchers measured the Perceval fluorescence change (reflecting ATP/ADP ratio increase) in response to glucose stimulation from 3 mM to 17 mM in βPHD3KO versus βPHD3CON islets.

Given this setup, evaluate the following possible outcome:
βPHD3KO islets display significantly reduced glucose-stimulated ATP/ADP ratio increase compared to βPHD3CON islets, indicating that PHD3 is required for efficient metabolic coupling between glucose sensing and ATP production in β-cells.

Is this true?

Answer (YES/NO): NO